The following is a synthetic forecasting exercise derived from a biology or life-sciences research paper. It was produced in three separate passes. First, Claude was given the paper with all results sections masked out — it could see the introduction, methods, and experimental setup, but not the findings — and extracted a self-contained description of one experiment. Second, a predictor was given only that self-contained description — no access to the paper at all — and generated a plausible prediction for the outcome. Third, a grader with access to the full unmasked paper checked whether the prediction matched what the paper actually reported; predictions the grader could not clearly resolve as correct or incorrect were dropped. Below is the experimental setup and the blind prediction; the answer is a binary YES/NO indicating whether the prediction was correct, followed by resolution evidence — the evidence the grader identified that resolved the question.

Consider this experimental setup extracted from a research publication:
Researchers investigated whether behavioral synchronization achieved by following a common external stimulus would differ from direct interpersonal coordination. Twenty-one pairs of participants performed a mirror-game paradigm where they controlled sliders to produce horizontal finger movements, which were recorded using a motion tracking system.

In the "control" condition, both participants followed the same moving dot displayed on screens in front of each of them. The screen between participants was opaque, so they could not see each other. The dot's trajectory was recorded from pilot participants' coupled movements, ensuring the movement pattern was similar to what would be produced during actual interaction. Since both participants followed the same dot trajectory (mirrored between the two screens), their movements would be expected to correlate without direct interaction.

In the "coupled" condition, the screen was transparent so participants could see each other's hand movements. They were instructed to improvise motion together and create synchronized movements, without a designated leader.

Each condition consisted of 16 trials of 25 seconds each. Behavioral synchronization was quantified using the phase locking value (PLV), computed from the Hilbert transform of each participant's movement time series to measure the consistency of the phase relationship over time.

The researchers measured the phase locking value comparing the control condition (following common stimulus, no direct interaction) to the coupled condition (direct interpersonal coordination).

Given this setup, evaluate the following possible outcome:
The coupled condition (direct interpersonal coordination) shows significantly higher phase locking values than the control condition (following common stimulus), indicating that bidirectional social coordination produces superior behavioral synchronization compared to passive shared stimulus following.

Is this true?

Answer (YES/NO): YES